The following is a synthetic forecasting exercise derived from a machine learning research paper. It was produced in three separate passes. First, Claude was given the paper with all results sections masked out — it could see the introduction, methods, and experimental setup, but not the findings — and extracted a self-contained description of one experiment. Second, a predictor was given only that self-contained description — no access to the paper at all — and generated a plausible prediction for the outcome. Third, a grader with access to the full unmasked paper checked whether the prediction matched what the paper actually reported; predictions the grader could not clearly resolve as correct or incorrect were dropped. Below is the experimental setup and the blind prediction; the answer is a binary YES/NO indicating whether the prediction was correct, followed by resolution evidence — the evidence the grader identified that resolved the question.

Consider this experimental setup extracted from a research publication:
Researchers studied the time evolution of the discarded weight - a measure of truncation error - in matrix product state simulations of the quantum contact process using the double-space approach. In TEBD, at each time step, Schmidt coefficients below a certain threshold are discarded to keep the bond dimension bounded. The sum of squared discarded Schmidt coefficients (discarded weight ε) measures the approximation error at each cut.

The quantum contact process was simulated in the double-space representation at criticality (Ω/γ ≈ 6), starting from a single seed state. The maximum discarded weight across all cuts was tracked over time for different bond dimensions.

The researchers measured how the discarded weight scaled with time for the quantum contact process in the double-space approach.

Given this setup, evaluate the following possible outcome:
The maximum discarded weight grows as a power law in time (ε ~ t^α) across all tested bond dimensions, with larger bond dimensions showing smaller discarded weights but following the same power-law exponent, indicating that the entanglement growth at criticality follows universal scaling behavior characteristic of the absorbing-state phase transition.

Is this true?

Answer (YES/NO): NO